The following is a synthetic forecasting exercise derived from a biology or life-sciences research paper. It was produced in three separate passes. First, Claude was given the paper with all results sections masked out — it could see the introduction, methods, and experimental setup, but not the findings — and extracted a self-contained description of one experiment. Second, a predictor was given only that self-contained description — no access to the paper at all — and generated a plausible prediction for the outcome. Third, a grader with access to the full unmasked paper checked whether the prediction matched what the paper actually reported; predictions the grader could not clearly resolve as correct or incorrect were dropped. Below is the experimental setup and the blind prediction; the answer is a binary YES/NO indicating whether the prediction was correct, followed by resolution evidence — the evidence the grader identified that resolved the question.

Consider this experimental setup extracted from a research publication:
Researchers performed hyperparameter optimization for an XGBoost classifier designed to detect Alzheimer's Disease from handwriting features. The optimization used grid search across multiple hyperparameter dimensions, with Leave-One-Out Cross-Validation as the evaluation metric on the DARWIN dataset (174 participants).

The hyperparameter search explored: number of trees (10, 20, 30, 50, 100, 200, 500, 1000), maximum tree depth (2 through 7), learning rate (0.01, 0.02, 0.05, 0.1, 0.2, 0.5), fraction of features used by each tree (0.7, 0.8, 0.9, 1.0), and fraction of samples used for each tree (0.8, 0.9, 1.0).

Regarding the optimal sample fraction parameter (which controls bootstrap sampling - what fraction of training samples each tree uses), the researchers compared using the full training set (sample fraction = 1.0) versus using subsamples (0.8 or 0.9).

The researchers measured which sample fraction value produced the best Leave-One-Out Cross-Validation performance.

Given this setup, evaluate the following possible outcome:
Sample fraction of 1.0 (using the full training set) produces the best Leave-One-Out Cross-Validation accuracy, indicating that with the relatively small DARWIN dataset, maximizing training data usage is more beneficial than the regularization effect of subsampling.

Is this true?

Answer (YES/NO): YES